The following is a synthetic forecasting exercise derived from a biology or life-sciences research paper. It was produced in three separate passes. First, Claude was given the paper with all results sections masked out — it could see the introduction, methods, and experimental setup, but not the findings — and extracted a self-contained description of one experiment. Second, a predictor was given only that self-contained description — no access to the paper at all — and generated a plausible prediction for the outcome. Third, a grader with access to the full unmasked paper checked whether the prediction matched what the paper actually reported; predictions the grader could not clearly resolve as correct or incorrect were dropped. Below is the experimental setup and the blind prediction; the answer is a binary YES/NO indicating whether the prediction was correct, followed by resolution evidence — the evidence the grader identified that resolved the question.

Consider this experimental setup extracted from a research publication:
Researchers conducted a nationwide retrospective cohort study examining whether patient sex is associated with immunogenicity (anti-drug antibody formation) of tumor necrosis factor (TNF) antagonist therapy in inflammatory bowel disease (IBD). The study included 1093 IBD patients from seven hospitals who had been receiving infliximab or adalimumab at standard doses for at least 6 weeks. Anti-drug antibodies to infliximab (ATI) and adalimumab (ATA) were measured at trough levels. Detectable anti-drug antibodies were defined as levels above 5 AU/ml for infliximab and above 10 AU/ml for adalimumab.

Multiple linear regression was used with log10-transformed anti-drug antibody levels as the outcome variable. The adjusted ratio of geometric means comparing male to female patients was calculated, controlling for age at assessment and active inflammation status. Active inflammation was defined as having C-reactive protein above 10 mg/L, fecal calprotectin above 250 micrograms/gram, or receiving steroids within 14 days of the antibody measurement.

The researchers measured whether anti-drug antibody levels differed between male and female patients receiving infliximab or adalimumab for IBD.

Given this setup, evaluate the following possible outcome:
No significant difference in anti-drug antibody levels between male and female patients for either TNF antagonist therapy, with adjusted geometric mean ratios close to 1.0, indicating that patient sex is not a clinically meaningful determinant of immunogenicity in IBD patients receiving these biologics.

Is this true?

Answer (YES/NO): NO